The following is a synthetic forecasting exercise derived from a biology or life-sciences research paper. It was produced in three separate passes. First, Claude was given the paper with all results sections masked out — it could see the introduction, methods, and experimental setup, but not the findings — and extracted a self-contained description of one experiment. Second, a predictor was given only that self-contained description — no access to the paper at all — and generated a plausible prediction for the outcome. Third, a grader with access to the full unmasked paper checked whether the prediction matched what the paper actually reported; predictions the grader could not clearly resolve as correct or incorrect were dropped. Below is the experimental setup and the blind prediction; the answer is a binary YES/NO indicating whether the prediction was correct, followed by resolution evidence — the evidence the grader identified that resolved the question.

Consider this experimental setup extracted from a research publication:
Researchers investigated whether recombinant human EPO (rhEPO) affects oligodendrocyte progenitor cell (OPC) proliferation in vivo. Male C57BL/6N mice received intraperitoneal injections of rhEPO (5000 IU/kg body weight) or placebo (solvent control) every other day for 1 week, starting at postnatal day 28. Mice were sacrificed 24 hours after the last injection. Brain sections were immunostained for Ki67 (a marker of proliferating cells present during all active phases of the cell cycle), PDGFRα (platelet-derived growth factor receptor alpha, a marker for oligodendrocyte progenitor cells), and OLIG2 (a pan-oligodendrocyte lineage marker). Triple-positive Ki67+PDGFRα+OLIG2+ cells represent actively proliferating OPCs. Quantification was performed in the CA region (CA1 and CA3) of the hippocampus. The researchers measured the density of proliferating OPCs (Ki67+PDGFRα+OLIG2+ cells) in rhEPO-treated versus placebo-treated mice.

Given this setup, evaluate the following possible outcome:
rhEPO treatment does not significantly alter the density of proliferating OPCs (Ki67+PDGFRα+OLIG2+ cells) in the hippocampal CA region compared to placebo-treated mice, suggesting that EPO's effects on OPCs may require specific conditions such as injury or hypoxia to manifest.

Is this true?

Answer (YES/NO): YES